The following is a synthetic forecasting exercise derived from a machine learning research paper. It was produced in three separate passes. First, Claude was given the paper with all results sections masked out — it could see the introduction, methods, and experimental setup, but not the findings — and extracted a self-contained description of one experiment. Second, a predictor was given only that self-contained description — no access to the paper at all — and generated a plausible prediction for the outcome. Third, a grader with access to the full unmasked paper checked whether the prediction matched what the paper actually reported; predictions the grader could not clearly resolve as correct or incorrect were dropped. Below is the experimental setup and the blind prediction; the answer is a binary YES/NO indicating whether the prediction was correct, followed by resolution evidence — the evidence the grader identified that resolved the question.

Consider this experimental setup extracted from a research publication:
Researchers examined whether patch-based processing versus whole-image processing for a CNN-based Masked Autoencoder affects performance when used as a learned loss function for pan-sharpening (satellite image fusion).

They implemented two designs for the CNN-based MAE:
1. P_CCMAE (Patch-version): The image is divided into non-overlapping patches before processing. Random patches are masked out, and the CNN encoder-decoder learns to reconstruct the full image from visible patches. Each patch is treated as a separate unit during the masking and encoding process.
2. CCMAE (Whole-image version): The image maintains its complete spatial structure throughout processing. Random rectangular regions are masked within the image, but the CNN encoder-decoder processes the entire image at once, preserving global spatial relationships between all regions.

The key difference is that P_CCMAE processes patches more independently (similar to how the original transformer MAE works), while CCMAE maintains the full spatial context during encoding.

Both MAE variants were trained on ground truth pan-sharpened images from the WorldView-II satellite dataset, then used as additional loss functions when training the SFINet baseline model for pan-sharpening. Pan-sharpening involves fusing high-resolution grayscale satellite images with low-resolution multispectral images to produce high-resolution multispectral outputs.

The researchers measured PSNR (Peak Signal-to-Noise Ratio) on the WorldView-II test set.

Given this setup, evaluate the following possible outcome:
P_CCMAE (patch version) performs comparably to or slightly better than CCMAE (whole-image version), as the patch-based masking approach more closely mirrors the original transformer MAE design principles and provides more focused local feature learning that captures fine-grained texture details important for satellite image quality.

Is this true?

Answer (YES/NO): YES